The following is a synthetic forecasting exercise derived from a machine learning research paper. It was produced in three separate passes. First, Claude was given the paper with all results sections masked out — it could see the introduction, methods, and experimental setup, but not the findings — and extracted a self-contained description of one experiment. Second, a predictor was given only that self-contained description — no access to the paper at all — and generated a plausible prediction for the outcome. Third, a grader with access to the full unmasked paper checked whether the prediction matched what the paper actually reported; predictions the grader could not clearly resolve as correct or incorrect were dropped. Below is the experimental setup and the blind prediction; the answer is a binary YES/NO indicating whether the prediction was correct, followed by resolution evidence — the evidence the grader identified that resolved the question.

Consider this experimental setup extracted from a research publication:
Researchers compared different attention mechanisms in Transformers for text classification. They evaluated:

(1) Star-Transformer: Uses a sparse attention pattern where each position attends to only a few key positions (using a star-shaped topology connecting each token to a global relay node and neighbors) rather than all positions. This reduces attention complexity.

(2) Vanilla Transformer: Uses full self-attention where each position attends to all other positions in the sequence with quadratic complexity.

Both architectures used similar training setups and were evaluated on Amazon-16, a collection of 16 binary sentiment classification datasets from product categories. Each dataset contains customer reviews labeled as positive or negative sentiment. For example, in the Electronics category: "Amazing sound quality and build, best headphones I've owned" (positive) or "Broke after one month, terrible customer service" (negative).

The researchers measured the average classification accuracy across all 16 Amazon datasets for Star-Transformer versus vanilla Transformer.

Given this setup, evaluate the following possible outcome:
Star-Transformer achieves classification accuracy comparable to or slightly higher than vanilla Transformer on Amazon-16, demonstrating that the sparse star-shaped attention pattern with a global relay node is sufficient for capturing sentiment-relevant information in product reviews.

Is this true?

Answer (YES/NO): NO